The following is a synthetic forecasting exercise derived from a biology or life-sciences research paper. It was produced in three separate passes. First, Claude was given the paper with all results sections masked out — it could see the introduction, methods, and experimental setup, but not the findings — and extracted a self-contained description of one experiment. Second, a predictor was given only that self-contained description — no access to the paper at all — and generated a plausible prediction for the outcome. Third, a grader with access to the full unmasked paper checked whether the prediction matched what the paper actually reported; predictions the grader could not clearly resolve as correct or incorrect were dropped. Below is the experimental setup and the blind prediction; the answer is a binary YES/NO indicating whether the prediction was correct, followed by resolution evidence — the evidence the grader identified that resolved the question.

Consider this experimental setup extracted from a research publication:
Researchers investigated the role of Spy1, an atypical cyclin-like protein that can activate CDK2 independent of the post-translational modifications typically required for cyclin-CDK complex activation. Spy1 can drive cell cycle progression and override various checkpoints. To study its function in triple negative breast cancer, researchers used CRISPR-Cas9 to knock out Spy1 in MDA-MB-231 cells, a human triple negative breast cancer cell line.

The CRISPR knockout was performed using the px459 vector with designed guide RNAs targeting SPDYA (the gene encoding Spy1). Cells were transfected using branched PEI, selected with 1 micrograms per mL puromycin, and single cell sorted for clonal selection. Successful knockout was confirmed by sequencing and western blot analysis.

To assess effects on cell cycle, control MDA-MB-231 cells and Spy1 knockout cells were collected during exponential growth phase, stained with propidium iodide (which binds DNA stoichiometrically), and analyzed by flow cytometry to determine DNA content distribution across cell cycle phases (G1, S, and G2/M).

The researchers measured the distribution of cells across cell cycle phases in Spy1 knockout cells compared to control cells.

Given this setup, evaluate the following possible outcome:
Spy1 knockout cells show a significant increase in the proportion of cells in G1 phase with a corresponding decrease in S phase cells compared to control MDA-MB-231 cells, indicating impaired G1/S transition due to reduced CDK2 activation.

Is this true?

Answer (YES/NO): NO